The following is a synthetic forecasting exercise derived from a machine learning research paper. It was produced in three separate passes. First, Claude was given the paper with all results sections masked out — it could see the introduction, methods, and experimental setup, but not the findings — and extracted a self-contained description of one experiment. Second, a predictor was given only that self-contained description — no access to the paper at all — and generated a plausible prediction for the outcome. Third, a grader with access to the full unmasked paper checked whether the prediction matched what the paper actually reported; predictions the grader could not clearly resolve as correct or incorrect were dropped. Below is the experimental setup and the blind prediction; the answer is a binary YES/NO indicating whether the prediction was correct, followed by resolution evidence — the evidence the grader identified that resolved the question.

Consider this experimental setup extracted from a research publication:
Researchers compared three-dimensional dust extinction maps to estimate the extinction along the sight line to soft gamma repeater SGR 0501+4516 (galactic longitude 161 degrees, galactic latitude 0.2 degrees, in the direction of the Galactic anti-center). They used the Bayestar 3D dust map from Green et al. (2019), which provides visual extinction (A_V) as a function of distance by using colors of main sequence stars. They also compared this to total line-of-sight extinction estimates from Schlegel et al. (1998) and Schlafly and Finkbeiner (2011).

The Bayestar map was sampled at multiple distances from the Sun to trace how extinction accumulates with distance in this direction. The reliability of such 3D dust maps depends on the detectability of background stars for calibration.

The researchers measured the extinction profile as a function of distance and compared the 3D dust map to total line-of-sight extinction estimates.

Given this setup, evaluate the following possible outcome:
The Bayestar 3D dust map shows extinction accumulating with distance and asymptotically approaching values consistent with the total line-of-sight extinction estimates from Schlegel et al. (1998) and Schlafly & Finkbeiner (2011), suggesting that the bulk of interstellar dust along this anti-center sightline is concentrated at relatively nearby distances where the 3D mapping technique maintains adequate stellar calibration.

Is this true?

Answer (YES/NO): NO